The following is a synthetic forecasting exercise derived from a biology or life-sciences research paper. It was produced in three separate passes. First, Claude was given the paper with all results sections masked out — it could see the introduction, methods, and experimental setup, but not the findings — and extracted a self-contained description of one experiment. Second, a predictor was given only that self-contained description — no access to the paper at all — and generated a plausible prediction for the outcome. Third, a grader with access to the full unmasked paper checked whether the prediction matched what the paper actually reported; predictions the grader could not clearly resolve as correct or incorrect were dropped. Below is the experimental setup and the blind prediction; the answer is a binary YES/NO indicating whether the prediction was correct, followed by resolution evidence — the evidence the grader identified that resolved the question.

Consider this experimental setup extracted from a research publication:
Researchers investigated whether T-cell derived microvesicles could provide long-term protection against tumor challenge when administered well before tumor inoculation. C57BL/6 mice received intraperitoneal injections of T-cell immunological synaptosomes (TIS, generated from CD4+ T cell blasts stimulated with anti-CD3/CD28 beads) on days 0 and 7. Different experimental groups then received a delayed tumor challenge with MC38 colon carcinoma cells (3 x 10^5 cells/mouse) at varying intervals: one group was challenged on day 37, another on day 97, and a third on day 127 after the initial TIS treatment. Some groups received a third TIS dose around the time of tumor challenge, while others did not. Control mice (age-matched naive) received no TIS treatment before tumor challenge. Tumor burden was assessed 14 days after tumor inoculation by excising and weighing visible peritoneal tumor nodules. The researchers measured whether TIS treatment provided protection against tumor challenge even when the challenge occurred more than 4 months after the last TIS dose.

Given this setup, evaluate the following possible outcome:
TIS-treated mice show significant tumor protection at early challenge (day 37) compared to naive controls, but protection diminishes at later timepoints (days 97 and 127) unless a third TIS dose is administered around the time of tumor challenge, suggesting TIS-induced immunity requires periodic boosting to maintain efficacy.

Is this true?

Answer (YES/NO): NO